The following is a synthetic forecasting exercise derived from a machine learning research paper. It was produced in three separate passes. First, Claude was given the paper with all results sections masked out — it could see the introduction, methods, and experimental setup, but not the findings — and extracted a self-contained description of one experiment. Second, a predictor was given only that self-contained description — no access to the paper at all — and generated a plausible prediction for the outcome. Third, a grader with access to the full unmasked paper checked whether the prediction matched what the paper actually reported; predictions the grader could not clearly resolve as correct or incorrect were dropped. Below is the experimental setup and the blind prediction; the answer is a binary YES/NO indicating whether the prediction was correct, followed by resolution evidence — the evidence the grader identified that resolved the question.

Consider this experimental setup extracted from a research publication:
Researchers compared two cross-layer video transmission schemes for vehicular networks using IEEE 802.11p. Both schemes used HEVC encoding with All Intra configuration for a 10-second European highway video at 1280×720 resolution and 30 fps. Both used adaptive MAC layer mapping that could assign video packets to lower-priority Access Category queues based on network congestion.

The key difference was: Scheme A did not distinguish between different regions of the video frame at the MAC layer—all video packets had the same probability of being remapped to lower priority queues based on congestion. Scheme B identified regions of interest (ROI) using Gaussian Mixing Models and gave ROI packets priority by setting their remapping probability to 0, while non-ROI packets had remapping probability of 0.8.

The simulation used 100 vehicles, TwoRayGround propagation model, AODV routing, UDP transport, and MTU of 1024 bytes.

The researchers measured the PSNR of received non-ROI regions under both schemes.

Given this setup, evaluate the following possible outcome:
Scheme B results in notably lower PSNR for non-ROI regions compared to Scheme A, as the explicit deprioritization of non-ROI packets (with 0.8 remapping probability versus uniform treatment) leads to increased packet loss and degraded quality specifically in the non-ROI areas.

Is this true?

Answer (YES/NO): YES